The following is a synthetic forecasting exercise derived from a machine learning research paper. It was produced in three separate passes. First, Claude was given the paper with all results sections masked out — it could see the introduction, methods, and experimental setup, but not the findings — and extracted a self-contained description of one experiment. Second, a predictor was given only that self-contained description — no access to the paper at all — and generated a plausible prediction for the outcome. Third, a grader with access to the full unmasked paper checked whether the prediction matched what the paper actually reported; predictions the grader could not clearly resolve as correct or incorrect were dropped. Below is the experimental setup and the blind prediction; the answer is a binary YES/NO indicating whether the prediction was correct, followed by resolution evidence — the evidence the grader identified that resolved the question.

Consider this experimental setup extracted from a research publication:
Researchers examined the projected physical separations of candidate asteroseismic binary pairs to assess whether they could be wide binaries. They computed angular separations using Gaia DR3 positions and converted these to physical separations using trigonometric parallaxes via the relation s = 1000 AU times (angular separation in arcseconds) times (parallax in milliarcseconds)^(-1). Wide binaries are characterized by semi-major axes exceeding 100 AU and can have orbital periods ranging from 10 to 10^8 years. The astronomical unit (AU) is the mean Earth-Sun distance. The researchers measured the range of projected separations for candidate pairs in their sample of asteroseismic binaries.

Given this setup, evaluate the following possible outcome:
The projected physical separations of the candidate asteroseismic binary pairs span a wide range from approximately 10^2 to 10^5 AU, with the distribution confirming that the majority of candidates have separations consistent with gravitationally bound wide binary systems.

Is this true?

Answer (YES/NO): NO